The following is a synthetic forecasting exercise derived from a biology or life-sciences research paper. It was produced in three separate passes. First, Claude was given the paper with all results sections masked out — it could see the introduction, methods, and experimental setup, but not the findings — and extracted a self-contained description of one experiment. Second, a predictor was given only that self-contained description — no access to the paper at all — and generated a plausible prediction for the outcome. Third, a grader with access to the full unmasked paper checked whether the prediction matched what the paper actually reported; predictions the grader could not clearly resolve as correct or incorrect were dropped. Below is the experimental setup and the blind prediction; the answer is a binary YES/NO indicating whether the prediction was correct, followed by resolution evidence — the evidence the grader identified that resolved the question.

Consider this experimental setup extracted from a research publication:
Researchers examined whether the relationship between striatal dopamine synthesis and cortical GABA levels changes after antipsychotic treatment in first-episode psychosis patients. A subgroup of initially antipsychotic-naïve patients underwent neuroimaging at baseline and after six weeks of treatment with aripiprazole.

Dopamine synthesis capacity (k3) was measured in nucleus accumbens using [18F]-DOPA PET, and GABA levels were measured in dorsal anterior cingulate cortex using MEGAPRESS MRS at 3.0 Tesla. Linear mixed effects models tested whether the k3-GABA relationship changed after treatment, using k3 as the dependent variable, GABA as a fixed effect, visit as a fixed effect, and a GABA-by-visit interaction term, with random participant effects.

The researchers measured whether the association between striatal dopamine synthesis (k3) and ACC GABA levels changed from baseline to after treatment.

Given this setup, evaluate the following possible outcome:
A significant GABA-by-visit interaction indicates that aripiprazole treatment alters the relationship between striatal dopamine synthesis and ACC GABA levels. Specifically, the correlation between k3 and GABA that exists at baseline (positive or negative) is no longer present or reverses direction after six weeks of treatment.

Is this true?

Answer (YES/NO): NO